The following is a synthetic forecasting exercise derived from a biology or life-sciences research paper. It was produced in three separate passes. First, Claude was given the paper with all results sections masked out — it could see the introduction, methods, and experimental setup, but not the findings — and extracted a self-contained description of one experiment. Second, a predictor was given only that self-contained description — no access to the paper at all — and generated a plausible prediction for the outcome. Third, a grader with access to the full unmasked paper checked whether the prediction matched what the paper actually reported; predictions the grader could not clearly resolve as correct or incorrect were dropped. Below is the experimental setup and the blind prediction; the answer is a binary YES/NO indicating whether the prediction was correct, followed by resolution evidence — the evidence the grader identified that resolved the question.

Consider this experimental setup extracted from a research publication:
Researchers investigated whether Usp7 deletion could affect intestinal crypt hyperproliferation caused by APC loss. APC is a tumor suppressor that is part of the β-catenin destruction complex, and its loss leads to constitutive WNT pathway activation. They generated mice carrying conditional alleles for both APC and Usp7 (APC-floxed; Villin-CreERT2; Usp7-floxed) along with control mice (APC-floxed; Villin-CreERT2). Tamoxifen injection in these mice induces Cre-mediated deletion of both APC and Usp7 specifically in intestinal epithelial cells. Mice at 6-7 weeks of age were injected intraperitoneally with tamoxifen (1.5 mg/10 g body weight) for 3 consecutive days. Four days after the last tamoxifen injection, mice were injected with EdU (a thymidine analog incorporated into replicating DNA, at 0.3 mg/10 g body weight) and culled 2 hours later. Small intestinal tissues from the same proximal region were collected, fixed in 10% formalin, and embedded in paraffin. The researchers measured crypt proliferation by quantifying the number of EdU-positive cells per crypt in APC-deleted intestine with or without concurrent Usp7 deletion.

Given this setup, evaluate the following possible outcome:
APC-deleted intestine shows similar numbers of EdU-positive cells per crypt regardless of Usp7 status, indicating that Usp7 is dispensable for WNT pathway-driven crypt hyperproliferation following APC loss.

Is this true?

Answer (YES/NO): NO